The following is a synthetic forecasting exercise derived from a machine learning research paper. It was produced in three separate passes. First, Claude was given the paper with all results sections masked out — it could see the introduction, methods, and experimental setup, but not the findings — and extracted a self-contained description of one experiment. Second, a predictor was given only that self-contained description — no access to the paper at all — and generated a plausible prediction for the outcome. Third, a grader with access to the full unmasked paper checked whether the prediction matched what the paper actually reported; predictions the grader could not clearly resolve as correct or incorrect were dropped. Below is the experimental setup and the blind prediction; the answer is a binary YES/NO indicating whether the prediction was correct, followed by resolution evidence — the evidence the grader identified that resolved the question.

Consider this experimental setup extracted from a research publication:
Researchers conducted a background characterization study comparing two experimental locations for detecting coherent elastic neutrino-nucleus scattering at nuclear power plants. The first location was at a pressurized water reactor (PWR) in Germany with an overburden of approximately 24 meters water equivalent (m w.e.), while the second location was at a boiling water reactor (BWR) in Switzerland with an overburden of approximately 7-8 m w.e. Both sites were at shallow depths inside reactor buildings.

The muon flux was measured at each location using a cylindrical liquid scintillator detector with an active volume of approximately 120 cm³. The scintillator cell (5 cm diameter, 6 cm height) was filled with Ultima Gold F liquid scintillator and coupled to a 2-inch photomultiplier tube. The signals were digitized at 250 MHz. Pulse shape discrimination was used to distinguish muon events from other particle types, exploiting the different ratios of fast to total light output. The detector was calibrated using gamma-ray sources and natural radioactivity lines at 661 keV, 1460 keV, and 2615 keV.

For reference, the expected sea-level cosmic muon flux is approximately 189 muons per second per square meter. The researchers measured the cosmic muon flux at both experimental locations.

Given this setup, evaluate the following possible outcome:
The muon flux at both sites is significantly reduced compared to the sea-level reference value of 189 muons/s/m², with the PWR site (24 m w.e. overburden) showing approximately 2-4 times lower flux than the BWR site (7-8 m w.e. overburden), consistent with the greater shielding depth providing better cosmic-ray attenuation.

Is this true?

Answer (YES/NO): YES